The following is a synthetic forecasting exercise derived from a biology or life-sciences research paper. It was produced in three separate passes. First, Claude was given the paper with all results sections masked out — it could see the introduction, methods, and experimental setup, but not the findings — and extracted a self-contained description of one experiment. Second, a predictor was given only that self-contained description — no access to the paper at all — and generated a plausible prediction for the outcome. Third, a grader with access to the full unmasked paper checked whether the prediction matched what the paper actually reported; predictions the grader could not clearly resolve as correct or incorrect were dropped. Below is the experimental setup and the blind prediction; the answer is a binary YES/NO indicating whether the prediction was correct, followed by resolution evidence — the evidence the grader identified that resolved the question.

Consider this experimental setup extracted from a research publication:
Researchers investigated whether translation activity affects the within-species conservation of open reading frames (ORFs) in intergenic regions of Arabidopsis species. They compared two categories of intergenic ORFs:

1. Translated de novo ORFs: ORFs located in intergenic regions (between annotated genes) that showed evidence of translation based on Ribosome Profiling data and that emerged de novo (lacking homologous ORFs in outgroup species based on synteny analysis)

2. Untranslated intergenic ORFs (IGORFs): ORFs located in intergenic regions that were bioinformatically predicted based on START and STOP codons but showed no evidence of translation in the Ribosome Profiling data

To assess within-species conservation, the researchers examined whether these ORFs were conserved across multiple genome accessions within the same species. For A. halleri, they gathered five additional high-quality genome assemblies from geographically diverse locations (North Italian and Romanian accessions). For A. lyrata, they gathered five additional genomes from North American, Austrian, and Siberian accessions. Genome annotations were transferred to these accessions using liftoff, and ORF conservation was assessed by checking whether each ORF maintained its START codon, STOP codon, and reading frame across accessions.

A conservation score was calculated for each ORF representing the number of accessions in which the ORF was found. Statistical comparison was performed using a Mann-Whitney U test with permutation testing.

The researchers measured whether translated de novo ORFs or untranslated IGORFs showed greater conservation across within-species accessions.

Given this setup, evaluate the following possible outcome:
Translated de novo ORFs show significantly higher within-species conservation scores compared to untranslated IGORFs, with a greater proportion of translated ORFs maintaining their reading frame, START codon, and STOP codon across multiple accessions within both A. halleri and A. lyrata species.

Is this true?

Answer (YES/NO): NO